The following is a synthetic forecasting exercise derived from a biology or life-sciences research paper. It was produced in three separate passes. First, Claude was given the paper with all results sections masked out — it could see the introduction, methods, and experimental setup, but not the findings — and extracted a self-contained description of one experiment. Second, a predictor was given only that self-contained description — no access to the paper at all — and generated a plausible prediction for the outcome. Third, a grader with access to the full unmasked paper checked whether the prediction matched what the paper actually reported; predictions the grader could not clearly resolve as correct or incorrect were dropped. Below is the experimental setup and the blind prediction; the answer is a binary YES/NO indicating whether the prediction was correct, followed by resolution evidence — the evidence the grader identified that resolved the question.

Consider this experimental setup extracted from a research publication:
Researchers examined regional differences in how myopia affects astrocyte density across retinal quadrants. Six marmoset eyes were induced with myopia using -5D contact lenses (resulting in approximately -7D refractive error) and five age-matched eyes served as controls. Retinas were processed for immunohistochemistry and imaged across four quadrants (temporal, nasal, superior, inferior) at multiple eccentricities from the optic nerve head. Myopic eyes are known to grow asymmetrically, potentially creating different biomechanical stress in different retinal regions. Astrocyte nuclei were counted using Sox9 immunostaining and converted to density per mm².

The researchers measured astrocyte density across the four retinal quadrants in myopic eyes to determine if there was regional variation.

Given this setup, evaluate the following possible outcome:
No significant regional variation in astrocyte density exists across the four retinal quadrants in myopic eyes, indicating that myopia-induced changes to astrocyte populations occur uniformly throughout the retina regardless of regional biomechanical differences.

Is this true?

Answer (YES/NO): YES